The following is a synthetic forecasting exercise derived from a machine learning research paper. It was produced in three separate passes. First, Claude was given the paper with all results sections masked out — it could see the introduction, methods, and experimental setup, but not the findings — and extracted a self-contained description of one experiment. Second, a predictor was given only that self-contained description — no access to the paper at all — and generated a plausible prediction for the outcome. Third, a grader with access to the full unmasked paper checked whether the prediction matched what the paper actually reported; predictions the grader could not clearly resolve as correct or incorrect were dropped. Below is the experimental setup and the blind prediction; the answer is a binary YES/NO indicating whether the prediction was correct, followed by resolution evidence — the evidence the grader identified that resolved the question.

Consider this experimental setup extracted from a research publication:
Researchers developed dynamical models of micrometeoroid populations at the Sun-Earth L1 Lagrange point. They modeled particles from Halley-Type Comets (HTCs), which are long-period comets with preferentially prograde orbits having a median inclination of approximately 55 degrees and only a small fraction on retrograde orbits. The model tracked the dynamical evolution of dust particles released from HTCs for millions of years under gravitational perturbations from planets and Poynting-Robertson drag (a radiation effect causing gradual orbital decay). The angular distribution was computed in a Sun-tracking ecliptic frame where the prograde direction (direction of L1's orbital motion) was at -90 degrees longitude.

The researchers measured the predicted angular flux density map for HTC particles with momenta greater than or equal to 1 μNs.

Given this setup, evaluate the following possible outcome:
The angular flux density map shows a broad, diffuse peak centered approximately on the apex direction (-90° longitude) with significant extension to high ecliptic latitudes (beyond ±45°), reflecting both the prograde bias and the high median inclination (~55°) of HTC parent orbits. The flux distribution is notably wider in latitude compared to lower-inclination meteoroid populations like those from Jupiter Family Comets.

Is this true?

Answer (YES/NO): NO